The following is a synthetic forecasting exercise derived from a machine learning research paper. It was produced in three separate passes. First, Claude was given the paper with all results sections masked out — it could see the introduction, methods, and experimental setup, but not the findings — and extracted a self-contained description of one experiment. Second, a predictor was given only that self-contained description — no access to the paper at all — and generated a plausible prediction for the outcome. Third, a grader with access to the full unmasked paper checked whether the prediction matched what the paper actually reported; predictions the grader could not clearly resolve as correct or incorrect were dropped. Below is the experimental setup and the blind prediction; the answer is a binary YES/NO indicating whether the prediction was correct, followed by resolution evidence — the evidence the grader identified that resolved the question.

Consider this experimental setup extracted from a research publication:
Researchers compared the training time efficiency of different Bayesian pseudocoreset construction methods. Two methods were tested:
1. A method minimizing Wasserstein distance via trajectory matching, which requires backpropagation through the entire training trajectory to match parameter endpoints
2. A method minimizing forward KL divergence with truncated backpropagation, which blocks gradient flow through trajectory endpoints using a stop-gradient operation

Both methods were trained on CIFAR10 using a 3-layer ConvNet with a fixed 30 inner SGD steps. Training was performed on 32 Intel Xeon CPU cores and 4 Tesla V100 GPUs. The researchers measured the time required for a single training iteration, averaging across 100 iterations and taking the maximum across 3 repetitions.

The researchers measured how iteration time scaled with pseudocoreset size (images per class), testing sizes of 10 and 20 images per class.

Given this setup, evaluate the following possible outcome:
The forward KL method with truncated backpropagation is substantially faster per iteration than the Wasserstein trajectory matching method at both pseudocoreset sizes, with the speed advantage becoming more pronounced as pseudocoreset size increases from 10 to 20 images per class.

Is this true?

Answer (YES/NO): YES